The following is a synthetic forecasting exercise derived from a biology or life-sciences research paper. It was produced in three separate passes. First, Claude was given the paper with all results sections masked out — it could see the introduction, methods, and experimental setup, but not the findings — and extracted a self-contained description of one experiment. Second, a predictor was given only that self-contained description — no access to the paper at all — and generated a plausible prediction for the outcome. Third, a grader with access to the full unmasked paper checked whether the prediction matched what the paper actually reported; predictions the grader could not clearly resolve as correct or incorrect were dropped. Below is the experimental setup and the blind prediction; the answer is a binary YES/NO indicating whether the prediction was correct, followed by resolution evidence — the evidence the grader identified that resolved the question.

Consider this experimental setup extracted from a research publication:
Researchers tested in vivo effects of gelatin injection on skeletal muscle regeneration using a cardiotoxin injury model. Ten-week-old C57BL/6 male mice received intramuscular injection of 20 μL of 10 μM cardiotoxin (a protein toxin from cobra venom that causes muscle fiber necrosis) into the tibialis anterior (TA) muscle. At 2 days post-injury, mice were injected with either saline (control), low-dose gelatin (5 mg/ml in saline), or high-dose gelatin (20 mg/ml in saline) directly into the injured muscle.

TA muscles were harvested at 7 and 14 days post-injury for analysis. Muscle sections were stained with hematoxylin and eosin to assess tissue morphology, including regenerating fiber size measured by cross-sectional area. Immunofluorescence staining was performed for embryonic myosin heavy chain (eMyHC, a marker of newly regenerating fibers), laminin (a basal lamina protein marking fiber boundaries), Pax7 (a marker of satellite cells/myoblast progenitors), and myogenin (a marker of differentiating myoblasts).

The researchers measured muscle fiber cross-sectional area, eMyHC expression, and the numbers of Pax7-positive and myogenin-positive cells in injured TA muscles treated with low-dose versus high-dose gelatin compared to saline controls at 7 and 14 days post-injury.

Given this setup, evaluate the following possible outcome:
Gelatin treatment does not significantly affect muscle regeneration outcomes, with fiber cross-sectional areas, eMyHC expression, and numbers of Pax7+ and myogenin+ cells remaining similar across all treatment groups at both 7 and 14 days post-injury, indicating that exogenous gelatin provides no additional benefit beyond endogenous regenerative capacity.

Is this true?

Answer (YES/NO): NO